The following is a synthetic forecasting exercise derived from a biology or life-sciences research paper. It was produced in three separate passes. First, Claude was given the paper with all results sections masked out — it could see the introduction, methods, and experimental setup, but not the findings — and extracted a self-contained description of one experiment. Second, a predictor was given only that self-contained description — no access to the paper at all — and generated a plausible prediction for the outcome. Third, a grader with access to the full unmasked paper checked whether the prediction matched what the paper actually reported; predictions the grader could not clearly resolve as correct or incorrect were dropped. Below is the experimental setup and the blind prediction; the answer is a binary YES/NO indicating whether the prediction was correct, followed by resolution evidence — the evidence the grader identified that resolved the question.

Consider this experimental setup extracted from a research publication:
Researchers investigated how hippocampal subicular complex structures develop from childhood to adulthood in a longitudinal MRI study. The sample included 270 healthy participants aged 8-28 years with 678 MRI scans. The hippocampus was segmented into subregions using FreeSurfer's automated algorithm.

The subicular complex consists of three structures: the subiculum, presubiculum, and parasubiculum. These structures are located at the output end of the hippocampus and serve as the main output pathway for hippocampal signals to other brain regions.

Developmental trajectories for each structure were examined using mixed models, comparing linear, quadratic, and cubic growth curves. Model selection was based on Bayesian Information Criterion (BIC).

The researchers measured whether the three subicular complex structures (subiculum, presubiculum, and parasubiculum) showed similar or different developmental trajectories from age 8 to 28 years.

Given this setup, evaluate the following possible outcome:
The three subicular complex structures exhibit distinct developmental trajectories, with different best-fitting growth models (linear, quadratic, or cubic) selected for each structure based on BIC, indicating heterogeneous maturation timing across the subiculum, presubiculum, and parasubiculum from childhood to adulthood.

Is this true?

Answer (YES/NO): NO